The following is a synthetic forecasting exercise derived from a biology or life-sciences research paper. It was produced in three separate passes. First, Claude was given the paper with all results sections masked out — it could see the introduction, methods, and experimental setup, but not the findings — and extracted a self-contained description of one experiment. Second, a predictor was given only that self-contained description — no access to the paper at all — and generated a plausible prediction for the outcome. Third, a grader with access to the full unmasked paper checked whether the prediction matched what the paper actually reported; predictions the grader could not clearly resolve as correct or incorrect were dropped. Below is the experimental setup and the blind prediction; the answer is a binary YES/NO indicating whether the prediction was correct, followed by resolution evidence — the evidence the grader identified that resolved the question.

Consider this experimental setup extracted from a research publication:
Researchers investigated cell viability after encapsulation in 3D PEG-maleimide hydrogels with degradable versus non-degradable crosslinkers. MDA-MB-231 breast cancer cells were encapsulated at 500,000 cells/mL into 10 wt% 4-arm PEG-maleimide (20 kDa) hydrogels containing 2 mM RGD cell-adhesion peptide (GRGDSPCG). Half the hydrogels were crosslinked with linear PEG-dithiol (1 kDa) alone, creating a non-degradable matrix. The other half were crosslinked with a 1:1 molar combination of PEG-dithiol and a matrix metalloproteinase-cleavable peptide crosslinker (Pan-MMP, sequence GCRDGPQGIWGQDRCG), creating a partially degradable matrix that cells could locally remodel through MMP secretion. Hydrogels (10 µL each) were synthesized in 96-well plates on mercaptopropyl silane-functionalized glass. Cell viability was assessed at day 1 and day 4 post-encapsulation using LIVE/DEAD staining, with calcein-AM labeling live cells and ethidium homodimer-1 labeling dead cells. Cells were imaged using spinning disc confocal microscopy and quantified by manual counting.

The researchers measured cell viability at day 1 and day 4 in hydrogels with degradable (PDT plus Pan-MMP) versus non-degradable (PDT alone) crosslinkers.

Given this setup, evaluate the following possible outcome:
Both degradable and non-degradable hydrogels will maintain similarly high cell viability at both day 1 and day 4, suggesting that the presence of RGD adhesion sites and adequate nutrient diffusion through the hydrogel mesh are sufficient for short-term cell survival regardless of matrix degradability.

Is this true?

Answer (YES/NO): NO